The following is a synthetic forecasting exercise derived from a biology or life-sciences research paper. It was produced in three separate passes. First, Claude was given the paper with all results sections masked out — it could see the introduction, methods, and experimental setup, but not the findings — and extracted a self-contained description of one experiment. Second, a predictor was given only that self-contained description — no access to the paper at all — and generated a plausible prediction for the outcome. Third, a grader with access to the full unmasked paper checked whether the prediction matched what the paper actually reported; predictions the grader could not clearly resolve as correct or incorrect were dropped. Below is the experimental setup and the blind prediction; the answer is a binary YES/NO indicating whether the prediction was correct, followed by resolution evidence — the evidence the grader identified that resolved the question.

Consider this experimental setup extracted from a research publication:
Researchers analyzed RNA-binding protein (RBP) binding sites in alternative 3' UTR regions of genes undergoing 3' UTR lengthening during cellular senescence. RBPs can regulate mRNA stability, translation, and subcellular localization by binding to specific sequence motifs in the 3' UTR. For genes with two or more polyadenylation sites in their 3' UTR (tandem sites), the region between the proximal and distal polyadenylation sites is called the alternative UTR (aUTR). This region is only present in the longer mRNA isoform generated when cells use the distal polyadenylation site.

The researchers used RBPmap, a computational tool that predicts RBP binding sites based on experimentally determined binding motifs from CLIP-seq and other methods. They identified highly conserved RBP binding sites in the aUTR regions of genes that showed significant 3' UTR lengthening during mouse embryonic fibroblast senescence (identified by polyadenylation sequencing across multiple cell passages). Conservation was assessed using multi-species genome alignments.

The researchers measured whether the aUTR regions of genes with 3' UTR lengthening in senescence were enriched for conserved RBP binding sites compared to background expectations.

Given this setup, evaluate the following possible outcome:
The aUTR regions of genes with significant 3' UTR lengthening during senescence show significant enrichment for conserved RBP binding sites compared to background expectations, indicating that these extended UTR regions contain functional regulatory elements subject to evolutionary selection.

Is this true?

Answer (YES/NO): YES